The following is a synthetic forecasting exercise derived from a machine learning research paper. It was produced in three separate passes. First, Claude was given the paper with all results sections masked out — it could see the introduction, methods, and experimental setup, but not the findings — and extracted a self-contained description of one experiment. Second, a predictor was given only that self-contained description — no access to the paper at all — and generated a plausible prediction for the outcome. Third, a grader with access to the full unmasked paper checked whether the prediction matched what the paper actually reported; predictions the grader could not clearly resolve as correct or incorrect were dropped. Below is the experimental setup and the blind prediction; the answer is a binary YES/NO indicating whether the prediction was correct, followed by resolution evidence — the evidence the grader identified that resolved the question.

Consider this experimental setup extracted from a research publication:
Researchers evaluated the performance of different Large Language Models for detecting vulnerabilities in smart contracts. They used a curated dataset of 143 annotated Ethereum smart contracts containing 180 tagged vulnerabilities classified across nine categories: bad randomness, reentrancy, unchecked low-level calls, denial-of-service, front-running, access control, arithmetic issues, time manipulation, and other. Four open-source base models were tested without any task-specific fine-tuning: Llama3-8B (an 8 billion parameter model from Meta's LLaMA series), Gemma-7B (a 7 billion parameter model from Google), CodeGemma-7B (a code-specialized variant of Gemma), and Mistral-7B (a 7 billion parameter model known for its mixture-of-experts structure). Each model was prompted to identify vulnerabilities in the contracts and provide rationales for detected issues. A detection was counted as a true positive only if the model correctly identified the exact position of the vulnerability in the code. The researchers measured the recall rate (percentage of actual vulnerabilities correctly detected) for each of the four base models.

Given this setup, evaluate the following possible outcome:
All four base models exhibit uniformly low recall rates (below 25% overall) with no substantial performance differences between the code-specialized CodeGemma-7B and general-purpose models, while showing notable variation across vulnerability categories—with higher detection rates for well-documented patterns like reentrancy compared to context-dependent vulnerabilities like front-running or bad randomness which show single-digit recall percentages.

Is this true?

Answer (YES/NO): NO